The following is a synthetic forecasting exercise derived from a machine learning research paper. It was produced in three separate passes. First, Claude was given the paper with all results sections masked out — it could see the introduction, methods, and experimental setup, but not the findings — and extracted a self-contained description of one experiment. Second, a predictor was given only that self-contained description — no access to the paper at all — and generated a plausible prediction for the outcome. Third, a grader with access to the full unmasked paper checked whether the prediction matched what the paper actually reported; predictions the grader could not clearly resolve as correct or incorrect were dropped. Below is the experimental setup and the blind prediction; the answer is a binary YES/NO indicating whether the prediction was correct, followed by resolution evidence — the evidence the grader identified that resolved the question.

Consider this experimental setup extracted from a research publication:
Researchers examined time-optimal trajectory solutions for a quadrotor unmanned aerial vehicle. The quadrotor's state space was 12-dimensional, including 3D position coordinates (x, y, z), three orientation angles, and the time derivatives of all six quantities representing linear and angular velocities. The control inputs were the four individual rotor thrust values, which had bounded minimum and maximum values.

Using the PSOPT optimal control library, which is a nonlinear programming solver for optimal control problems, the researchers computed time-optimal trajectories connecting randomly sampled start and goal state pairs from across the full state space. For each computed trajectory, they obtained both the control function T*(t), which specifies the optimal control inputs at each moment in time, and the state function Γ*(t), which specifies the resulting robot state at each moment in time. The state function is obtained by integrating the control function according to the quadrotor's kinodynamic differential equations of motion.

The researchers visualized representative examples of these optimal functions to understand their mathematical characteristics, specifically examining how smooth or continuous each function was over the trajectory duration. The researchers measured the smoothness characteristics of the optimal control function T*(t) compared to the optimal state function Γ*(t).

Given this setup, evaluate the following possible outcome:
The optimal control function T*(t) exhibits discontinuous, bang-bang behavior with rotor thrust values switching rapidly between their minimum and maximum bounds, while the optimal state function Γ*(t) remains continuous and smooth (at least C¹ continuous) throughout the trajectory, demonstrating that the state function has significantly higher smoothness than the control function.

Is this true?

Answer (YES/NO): YES